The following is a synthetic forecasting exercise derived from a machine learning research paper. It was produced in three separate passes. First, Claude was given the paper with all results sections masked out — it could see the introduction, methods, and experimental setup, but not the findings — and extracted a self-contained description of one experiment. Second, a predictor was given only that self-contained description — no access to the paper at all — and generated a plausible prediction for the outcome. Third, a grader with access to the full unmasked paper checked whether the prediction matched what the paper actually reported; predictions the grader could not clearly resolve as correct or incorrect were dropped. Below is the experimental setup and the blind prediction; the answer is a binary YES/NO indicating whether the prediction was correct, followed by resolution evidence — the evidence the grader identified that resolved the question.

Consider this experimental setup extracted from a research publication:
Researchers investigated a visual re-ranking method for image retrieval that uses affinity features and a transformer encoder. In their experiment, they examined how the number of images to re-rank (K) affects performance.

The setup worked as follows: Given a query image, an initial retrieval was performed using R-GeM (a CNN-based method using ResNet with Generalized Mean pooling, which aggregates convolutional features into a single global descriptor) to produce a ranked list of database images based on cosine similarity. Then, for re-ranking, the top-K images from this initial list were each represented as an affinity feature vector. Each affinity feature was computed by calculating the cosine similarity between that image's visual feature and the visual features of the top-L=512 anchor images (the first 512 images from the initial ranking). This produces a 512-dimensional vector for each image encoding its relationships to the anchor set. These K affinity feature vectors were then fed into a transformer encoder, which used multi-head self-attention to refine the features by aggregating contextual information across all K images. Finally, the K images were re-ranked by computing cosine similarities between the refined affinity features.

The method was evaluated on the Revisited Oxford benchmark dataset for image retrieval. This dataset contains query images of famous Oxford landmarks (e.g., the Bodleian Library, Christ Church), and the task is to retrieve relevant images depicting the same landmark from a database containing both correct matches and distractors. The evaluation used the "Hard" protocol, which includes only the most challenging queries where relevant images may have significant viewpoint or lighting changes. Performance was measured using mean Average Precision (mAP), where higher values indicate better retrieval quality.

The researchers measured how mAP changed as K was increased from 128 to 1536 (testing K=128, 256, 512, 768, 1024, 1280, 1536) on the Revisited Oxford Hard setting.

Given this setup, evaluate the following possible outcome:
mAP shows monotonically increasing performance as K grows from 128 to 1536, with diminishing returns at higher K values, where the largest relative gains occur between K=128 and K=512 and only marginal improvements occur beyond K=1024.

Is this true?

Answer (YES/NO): YES